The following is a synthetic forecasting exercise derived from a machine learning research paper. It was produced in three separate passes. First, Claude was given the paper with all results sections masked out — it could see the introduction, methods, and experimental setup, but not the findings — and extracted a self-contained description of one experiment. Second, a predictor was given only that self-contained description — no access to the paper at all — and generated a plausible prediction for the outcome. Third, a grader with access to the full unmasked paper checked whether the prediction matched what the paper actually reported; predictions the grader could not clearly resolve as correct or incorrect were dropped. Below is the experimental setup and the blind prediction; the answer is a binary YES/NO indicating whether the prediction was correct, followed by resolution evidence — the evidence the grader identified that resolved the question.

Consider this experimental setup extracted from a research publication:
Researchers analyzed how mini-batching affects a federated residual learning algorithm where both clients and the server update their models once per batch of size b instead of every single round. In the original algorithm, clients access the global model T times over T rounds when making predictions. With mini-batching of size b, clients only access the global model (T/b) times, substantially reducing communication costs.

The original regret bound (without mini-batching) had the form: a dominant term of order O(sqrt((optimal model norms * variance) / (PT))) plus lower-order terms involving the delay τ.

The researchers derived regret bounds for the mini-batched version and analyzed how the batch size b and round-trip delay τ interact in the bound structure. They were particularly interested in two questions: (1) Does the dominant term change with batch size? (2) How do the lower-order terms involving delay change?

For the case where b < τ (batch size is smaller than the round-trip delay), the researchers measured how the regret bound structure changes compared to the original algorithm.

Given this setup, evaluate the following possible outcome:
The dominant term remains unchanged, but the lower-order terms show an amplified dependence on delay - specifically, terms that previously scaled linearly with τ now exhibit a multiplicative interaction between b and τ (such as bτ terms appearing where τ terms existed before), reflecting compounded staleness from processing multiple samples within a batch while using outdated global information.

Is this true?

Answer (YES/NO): NO